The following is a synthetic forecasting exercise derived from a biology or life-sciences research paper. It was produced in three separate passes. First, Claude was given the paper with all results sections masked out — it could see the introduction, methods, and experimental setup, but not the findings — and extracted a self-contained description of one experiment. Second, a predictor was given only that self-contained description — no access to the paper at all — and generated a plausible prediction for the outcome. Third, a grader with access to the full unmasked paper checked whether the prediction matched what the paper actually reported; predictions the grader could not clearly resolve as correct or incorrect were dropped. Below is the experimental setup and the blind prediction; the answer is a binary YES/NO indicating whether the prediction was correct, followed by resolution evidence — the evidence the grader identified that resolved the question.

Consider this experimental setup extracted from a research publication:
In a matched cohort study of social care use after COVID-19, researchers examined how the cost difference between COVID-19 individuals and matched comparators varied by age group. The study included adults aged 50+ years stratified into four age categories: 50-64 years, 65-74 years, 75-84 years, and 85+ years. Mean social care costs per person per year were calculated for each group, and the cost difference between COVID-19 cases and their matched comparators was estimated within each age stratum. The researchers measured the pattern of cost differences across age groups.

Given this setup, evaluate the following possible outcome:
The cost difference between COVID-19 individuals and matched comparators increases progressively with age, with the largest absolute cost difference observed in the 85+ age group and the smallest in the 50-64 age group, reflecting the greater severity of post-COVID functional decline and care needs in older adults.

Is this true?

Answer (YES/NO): YES